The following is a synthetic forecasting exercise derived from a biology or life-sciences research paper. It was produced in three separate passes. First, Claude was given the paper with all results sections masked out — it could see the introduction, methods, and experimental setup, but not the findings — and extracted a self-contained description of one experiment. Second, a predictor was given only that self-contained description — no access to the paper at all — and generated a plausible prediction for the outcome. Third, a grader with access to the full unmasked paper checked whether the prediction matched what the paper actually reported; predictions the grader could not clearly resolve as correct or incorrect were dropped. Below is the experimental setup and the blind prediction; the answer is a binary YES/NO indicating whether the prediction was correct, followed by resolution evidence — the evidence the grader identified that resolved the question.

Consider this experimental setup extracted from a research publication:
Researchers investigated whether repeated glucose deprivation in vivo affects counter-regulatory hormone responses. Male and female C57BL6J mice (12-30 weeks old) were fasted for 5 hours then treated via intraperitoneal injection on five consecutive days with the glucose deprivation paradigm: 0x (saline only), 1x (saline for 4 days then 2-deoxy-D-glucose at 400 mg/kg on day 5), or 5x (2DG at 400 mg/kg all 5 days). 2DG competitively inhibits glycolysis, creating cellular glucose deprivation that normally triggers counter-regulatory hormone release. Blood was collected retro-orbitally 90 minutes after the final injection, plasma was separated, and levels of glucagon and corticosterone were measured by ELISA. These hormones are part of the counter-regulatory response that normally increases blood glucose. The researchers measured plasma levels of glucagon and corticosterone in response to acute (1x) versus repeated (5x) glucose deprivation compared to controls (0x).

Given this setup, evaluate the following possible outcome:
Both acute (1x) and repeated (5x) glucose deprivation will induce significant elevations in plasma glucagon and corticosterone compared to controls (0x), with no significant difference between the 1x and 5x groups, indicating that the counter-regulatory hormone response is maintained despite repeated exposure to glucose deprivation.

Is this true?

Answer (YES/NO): NO